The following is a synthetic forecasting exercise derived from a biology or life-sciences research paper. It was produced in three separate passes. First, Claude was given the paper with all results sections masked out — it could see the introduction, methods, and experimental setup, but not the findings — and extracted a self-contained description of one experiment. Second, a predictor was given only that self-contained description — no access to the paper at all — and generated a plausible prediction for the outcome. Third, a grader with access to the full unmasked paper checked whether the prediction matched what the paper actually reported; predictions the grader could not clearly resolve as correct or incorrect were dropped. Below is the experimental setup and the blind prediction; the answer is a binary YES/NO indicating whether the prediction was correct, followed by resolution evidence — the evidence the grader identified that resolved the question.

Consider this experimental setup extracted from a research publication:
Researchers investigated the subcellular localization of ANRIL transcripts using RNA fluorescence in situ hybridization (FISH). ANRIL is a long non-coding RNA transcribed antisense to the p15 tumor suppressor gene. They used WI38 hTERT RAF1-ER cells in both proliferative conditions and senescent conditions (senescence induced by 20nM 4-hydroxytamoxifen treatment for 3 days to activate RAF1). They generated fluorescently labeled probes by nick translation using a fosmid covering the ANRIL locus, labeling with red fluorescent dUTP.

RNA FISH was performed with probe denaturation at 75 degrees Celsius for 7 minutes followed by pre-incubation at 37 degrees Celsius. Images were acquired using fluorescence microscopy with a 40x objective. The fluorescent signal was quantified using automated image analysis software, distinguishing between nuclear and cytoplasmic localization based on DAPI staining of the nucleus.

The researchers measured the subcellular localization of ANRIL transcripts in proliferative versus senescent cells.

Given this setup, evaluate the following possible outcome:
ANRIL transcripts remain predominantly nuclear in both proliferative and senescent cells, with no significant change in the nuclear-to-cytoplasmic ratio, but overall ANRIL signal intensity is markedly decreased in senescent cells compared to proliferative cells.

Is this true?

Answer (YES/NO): NO